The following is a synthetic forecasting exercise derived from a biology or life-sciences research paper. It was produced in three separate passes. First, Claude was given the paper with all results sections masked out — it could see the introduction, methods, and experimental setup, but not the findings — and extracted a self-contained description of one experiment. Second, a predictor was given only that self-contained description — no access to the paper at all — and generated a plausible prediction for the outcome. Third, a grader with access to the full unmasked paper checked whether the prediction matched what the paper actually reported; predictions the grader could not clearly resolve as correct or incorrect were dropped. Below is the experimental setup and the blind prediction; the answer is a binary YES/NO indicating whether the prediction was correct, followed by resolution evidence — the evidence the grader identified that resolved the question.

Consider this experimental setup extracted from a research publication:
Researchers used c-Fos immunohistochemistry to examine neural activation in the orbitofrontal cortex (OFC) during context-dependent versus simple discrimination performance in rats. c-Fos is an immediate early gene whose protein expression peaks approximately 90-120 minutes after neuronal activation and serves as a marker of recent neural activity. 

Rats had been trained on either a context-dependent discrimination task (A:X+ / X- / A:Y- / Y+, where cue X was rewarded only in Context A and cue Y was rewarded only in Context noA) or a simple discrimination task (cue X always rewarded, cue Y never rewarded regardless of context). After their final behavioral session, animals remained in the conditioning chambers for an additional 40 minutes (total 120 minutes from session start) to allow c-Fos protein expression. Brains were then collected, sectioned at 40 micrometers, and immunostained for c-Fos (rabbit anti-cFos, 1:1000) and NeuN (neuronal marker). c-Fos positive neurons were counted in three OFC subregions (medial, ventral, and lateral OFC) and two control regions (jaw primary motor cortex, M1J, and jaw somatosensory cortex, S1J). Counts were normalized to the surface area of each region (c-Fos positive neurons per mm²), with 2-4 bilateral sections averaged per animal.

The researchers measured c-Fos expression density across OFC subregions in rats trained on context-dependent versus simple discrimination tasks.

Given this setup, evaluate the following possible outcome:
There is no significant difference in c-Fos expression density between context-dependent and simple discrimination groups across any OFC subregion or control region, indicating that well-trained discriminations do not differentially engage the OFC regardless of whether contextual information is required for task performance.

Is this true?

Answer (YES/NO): NO